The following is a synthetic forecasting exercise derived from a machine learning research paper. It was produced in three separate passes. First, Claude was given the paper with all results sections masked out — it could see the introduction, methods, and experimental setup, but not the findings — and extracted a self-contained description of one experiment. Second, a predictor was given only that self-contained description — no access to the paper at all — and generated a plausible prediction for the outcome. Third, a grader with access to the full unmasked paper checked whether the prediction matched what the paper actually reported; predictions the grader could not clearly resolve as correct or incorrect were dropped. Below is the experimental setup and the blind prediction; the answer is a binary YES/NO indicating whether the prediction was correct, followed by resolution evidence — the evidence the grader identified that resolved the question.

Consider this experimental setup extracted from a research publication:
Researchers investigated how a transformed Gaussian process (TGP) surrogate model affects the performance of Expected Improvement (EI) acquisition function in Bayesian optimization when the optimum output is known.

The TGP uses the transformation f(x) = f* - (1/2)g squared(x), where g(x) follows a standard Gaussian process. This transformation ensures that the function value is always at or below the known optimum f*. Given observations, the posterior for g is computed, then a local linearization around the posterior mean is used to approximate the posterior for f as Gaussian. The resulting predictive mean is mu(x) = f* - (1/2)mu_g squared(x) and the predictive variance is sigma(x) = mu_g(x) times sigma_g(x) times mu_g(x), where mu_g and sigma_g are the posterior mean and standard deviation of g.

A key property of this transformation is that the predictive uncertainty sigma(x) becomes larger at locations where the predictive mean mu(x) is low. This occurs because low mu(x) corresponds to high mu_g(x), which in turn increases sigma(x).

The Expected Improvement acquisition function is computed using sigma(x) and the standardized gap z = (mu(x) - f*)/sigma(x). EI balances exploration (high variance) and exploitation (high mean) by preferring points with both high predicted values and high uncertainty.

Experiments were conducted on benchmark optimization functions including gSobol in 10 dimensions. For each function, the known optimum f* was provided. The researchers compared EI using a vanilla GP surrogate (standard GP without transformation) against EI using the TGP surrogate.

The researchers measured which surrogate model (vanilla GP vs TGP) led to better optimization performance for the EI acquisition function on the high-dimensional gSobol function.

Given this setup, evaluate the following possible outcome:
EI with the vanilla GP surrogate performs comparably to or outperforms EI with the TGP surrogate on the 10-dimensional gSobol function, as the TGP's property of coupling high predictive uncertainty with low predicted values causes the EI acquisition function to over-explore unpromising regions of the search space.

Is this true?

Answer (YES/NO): YES